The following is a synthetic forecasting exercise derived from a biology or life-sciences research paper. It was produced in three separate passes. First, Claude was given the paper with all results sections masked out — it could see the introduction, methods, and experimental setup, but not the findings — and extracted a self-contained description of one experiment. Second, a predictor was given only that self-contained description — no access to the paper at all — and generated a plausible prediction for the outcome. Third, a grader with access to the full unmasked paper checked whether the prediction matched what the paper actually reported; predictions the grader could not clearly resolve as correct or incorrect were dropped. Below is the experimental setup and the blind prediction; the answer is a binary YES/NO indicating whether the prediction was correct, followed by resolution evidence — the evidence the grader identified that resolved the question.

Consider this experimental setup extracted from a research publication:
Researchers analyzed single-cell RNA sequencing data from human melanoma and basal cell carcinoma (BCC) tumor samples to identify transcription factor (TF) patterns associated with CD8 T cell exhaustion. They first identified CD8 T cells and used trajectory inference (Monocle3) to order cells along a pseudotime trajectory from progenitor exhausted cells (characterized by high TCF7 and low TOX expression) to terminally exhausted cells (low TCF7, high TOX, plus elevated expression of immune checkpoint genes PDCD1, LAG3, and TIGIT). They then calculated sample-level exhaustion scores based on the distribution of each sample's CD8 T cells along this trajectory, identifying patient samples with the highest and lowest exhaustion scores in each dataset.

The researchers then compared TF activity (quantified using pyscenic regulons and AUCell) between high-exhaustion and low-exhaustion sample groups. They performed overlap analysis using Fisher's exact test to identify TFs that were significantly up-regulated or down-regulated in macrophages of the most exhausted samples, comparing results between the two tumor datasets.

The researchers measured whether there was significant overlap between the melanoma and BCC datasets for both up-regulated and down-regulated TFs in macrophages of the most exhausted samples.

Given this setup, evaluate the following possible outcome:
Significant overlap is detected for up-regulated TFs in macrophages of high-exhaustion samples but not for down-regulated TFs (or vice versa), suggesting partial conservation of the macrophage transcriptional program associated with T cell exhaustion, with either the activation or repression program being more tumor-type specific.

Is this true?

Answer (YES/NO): YES